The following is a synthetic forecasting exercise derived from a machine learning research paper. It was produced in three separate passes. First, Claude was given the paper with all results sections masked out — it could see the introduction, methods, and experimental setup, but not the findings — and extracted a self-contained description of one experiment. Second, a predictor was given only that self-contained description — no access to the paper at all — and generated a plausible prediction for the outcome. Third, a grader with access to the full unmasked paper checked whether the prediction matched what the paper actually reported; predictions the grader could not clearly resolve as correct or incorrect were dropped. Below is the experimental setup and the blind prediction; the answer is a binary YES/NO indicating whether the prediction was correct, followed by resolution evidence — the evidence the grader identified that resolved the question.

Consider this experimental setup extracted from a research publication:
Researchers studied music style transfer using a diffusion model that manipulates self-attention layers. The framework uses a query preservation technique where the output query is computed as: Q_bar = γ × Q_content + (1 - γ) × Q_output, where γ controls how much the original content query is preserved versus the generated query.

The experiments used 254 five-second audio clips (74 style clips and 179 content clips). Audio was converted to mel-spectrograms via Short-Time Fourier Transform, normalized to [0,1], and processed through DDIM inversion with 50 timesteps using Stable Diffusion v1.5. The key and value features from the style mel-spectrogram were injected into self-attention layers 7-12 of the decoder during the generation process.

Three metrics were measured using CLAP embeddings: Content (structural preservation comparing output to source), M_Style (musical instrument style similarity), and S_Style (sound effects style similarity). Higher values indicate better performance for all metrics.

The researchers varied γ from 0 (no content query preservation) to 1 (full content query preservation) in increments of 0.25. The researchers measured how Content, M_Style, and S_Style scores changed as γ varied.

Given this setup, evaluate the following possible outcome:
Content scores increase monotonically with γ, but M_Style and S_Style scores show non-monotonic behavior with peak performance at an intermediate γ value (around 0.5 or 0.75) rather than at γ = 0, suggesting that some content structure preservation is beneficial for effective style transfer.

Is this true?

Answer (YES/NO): NO